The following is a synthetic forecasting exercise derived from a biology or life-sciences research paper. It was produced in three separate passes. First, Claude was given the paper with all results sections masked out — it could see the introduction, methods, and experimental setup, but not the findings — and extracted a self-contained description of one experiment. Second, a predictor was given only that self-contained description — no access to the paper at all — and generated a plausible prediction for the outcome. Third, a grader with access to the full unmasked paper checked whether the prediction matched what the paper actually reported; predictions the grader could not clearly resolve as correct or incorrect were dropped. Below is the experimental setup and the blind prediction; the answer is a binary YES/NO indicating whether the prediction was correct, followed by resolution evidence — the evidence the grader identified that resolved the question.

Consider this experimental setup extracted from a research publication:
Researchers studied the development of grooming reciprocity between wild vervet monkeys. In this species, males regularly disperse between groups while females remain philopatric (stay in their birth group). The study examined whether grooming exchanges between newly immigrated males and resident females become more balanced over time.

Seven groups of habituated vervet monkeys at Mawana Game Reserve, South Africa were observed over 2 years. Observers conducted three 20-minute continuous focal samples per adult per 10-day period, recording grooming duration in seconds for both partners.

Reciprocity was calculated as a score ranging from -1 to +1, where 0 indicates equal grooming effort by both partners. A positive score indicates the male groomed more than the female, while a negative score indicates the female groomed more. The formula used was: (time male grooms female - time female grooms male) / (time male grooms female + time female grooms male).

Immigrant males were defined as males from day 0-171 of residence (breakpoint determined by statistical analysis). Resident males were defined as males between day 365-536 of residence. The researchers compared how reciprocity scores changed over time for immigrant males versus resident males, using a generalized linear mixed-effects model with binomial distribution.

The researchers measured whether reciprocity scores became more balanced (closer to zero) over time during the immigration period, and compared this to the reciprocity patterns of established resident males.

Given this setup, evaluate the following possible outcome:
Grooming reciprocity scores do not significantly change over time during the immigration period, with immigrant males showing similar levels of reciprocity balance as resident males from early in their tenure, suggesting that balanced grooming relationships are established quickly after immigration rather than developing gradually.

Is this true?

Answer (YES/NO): NO